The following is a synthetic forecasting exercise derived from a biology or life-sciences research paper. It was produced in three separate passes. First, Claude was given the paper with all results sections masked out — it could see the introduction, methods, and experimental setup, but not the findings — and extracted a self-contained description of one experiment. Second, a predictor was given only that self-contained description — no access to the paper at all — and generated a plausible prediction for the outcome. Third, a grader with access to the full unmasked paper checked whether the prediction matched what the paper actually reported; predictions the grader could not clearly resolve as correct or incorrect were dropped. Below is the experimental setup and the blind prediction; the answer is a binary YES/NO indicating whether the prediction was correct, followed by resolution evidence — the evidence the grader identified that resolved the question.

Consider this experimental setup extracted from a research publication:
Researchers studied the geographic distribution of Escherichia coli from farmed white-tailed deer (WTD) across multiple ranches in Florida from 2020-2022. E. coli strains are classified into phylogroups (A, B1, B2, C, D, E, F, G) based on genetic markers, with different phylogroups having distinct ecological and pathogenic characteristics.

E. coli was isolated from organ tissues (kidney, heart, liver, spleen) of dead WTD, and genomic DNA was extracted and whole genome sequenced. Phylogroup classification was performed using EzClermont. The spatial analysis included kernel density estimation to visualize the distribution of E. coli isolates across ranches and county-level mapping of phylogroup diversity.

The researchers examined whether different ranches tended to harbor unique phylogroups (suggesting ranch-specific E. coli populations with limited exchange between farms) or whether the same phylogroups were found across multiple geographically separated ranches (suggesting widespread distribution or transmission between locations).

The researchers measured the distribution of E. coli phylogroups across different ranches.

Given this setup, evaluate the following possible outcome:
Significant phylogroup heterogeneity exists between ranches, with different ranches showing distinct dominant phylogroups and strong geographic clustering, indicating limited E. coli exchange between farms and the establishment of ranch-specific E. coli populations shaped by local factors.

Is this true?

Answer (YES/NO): NO